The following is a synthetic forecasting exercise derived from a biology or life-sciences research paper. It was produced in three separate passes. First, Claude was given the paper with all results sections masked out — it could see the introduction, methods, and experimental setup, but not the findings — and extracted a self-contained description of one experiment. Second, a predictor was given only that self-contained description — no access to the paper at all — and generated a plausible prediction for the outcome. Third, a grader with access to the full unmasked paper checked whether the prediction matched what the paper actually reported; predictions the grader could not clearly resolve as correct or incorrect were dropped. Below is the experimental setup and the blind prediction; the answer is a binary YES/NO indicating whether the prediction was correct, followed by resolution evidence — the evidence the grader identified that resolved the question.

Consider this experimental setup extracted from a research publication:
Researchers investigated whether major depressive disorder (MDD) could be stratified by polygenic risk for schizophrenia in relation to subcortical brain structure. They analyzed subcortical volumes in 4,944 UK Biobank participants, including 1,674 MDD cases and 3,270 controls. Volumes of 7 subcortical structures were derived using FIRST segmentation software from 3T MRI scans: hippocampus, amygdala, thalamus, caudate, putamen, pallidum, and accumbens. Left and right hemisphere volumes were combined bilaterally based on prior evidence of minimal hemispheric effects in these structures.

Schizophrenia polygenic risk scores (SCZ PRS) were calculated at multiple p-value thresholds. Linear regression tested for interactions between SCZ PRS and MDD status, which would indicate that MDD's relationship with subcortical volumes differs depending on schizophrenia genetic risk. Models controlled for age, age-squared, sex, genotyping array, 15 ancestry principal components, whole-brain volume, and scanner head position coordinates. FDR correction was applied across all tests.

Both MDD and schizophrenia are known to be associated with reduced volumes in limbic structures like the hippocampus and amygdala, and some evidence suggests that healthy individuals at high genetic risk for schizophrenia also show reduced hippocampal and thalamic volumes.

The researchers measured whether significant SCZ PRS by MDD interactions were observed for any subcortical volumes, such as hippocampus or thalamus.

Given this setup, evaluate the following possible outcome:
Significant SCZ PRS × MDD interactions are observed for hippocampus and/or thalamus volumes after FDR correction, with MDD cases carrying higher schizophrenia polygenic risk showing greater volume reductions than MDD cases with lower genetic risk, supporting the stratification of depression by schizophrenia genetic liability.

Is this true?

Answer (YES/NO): NO